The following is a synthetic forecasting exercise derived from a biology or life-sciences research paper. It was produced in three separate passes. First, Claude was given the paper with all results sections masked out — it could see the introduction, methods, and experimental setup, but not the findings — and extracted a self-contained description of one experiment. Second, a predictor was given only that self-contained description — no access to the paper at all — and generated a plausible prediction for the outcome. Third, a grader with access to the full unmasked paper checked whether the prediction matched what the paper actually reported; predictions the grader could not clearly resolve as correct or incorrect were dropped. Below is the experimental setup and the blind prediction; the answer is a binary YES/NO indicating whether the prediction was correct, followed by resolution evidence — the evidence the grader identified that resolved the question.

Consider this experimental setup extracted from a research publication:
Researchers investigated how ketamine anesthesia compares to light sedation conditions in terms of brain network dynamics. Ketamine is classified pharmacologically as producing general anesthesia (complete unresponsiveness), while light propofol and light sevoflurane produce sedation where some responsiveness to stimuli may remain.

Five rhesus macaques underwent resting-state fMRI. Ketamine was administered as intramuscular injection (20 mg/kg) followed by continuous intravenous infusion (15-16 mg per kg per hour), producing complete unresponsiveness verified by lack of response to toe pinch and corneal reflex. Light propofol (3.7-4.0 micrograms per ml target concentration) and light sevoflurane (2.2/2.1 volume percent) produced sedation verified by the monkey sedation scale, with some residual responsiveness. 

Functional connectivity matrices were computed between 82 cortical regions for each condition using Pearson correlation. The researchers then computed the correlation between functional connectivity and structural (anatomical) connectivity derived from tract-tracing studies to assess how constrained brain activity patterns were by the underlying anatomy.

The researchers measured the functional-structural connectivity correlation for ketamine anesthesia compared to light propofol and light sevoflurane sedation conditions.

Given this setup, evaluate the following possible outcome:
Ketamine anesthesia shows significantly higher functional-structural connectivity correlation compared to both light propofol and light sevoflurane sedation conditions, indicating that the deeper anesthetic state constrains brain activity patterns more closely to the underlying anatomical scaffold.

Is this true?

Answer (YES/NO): NO